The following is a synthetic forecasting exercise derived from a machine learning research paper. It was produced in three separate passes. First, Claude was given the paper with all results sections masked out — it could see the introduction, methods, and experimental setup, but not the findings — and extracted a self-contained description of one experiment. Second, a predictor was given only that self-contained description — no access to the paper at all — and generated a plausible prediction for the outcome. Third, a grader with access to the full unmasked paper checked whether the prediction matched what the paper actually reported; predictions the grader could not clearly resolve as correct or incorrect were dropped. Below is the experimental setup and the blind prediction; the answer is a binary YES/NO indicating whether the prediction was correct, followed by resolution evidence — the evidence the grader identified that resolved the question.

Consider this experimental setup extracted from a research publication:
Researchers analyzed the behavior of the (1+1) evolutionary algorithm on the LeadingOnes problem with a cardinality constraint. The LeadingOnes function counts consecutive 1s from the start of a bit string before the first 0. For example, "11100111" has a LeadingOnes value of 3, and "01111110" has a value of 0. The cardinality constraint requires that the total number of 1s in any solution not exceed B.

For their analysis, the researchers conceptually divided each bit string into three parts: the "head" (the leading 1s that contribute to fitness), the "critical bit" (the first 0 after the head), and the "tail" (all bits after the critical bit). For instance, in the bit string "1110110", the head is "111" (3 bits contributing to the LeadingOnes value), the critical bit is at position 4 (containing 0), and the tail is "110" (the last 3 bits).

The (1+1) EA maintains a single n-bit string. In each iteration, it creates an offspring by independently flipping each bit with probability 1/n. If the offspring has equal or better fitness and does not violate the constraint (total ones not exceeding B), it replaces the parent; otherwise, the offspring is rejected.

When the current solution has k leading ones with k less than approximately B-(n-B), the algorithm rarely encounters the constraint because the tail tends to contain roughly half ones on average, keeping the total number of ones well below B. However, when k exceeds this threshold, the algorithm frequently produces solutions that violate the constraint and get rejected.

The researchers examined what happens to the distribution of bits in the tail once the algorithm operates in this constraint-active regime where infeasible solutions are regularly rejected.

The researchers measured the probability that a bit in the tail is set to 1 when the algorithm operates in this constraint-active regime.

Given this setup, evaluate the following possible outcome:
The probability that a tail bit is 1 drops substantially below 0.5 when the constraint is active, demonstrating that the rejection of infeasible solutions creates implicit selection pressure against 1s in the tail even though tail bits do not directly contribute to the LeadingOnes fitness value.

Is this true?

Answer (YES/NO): NO